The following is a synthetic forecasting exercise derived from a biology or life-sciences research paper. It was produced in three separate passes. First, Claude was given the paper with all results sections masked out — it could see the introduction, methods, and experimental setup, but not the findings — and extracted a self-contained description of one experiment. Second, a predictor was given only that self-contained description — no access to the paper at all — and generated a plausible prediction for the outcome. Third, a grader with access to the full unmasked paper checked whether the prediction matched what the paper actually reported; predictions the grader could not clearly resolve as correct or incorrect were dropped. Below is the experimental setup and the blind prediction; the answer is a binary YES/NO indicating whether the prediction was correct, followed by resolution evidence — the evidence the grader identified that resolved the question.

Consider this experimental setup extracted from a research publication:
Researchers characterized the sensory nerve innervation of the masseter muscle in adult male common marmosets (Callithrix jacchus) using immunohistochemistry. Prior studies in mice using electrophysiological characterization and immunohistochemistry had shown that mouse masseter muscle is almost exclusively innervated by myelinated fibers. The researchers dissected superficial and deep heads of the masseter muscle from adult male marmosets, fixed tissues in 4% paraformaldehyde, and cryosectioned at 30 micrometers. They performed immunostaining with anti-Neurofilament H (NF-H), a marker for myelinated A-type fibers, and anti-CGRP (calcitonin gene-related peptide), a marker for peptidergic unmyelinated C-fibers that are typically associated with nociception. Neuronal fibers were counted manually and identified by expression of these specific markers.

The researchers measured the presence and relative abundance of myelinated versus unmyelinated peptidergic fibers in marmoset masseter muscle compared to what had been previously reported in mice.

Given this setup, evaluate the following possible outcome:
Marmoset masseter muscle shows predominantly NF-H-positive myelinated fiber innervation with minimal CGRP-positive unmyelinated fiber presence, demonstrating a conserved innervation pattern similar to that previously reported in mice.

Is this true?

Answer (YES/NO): YES